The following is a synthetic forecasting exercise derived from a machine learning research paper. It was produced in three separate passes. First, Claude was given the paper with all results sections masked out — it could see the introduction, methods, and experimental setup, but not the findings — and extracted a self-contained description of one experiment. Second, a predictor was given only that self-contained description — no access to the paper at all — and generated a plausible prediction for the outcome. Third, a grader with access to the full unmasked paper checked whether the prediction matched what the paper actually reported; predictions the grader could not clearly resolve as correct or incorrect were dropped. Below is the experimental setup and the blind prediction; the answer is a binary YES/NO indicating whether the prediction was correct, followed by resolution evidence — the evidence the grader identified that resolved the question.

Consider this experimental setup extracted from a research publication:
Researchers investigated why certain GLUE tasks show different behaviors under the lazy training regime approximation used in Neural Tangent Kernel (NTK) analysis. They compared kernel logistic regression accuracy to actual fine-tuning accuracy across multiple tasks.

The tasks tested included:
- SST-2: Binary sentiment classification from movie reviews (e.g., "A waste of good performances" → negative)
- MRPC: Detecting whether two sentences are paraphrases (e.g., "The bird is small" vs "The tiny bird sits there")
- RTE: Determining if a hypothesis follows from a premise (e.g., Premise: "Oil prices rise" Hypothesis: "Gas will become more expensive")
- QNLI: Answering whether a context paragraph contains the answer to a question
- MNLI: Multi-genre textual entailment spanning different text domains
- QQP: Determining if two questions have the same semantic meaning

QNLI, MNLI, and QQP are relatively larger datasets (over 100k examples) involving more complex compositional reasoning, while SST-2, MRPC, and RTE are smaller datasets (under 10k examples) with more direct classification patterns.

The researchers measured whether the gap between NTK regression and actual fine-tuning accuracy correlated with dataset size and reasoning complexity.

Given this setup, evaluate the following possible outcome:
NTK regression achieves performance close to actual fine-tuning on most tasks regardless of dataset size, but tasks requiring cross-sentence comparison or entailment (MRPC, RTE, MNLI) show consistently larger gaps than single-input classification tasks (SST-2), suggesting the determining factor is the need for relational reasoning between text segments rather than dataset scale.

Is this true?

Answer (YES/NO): NO